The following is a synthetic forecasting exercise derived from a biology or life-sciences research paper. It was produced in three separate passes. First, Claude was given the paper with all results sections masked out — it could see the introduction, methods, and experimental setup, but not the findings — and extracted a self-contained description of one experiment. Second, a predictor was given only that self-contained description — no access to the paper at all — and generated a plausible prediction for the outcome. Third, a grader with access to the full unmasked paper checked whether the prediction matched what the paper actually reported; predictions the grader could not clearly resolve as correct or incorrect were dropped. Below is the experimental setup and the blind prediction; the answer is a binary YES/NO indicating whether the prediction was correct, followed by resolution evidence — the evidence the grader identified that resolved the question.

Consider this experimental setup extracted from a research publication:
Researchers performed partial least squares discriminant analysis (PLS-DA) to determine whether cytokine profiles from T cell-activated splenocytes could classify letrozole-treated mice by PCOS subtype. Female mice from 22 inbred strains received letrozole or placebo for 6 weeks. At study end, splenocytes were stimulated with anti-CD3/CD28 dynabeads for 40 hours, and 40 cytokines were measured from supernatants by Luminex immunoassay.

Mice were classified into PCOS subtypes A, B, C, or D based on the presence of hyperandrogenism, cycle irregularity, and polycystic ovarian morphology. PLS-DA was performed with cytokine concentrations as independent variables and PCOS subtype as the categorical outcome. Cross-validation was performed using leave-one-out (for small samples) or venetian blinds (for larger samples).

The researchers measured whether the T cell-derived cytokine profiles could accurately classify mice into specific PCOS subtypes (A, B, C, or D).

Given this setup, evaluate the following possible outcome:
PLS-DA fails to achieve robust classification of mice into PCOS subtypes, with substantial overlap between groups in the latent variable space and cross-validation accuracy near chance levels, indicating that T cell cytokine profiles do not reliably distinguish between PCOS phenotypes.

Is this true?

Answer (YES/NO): NO